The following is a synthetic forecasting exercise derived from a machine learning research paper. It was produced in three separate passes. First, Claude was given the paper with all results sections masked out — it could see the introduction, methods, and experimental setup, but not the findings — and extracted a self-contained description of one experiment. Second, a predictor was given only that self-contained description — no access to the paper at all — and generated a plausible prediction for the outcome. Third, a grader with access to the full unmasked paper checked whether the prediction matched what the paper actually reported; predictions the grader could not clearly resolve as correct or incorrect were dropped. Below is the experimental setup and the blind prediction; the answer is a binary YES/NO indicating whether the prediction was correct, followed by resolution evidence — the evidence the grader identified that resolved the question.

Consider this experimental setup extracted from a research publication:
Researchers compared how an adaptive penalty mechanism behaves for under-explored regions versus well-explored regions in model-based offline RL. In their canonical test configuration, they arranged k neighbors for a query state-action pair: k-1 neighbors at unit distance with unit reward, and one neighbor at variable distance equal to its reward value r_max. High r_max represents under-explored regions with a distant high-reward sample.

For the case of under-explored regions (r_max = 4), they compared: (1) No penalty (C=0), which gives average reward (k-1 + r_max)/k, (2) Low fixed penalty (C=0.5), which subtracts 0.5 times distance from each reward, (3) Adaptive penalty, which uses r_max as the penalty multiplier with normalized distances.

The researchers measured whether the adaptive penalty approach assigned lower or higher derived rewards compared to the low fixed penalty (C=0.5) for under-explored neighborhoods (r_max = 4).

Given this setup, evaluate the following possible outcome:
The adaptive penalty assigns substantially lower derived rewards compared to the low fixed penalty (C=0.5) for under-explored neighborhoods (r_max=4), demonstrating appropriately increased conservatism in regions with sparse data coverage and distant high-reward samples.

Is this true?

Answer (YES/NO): YES